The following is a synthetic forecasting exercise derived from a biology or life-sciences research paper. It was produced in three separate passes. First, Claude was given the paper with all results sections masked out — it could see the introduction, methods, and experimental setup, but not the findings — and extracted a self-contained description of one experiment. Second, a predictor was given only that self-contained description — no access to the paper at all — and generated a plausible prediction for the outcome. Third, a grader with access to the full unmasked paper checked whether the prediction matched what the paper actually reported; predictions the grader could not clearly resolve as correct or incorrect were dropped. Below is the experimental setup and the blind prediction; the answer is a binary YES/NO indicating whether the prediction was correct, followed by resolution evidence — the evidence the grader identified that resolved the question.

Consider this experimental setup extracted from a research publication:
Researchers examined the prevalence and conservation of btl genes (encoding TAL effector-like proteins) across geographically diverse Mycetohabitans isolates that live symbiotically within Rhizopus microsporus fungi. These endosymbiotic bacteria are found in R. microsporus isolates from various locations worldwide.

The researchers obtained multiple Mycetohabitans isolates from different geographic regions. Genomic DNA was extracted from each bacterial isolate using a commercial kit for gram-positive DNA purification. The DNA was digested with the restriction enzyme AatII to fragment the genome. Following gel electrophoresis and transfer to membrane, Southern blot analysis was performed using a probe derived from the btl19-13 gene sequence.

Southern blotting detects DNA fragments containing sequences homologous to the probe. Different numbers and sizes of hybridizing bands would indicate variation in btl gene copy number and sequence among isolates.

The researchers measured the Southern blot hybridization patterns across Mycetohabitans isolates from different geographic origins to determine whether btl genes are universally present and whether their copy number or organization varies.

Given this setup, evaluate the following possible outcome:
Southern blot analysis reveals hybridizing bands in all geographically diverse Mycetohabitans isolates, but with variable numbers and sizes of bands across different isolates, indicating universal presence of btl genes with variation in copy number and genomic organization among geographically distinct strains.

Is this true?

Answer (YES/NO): YES